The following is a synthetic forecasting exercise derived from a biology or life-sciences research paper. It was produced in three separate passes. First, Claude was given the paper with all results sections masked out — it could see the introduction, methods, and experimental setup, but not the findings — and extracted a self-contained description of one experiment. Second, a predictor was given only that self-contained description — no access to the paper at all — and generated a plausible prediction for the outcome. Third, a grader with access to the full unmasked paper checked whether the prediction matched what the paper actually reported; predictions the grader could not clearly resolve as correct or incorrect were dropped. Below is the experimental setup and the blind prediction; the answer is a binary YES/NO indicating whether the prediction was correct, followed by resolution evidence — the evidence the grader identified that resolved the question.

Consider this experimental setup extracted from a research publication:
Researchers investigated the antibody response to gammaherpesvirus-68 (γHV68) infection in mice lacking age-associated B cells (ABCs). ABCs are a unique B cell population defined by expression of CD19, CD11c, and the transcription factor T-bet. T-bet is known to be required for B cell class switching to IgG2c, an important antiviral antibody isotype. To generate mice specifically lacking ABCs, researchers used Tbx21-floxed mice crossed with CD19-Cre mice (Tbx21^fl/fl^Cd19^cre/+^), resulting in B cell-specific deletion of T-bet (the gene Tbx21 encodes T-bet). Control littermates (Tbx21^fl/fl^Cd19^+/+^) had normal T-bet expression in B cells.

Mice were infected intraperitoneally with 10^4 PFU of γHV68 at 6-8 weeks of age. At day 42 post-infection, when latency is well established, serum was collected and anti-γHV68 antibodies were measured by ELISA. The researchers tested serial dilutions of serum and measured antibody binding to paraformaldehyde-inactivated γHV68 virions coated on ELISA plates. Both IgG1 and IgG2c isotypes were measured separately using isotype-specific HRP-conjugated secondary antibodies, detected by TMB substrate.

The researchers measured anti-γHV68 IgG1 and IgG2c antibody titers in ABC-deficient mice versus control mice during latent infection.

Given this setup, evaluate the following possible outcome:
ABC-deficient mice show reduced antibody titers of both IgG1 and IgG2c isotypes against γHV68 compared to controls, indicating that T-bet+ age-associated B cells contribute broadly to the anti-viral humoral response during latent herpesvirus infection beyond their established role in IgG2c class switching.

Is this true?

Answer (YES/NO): NO